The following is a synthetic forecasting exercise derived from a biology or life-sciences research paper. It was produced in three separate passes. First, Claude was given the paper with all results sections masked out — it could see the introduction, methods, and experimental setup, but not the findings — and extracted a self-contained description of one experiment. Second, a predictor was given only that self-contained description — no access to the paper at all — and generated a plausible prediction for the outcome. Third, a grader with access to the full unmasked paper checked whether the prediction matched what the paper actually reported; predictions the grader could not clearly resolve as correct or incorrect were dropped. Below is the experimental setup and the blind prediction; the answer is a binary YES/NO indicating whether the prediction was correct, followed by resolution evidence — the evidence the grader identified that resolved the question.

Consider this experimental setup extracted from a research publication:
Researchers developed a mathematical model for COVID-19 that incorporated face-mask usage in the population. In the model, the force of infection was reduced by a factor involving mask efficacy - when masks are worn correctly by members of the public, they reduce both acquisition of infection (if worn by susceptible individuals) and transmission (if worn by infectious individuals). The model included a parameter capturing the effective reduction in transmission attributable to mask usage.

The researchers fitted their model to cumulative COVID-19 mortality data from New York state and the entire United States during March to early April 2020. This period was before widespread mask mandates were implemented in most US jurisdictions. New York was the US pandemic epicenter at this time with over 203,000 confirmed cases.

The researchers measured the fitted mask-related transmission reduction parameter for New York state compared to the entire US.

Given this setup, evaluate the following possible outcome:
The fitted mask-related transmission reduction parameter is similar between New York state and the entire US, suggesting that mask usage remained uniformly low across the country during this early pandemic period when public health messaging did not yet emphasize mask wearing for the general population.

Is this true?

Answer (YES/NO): NO